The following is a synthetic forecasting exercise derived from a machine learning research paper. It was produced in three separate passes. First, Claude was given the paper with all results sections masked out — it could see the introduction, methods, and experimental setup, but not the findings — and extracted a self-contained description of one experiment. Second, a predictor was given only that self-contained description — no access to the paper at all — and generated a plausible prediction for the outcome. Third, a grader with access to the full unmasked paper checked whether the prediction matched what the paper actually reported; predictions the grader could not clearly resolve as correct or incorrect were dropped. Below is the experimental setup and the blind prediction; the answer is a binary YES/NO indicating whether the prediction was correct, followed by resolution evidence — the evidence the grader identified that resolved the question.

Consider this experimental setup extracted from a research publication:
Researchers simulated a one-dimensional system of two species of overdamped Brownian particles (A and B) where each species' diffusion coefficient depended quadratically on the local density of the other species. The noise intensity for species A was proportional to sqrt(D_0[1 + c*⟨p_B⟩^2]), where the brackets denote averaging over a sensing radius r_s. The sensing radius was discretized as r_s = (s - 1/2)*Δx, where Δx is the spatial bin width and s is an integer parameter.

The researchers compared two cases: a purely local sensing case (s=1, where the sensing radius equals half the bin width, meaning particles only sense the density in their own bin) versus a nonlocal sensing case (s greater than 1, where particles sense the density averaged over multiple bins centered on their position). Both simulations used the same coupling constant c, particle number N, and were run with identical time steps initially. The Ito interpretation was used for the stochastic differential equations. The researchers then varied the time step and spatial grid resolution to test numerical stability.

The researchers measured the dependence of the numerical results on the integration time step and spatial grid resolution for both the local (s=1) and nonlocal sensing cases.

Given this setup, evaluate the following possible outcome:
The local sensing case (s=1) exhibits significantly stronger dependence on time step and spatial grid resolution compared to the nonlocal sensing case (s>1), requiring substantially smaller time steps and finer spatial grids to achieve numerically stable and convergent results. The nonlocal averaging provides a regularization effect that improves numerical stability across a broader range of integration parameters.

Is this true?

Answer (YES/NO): YES